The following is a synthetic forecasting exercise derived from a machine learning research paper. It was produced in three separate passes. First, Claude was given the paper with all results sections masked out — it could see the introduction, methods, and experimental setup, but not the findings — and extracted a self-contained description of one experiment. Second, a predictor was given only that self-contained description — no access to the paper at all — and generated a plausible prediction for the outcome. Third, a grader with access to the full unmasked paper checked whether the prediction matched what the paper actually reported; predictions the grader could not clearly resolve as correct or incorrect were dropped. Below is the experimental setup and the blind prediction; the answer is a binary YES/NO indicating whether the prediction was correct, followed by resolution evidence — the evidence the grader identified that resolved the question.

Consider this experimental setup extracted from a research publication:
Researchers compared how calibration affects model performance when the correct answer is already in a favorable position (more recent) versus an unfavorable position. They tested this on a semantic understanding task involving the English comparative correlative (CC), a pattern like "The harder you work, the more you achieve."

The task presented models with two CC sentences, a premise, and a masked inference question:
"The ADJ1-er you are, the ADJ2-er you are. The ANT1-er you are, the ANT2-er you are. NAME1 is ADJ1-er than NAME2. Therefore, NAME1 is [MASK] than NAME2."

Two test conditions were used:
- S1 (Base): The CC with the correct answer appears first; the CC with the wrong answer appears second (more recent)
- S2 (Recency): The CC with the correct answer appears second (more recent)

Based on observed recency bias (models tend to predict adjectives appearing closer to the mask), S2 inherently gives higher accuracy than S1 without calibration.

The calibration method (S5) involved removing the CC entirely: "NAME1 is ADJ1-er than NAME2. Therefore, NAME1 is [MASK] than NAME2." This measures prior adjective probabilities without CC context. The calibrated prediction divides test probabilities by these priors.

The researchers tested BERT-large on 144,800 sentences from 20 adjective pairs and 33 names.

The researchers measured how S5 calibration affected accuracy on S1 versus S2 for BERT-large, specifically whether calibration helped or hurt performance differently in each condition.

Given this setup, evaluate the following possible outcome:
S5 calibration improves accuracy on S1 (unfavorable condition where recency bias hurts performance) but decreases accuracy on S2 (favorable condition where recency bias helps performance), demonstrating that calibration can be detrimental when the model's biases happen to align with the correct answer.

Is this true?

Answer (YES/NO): NO